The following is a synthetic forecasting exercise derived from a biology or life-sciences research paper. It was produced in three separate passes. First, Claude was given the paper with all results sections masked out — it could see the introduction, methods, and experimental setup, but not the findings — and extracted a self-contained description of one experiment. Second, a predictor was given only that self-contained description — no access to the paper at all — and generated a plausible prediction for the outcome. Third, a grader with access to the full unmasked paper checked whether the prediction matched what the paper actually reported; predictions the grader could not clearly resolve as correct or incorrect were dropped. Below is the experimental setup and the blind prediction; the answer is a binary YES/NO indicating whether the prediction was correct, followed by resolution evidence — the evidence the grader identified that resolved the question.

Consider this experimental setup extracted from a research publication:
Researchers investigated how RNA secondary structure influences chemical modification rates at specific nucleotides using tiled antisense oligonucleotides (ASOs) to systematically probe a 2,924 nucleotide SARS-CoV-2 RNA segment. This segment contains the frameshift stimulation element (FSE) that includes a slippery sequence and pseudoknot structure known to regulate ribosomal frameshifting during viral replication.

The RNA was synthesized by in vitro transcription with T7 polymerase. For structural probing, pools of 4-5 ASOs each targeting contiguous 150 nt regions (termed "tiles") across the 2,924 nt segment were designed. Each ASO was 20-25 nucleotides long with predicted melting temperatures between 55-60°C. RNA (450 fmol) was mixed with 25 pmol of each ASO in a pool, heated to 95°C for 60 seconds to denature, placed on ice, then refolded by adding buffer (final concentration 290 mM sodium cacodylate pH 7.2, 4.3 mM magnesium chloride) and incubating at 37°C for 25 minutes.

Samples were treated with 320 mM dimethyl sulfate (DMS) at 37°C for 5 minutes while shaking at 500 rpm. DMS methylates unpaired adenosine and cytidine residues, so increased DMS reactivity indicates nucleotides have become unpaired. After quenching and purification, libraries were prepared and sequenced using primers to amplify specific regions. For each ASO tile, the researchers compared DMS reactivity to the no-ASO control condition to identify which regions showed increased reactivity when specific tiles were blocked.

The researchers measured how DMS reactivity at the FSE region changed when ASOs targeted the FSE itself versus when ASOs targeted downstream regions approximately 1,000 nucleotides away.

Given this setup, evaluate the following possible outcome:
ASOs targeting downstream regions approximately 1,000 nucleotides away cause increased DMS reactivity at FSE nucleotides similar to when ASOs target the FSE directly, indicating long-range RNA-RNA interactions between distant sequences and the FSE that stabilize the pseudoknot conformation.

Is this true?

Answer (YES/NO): NO